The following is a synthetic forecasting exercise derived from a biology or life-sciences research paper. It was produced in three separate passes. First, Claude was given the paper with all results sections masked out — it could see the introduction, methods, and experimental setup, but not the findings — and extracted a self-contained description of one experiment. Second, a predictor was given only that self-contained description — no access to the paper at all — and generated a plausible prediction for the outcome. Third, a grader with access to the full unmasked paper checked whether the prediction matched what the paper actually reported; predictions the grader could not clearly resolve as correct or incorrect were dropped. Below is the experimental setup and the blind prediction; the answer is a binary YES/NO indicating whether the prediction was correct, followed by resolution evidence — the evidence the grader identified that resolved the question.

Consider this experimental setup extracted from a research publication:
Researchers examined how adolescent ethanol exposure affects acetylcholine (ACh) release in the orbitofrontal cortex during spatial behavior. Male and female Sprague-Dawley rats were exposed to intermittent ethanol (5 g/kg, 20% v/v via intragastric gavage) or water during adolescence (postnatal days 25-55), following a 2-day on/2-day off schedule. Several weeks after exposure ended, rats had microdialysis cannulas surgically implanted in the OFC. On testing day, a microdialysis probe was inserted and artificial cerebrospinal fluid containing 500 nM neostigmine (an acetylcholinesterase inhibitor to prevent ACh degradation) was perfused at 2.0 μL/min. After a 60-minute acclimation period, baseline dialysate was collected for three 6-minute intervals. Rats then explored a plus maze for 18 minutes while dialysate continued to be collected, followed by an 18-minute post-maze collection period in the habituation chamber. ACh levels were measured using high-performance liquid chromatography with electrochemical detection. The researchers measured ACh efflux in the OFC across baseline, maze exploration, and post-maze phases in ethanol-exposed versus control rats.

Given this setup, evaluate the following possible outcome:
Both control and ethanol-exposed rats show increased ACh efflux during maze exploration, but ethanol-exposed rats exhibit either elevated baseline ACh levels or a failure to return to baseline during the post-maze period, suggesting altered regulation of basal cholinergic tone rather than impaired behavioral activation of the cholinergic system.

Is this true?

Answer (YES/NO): NO